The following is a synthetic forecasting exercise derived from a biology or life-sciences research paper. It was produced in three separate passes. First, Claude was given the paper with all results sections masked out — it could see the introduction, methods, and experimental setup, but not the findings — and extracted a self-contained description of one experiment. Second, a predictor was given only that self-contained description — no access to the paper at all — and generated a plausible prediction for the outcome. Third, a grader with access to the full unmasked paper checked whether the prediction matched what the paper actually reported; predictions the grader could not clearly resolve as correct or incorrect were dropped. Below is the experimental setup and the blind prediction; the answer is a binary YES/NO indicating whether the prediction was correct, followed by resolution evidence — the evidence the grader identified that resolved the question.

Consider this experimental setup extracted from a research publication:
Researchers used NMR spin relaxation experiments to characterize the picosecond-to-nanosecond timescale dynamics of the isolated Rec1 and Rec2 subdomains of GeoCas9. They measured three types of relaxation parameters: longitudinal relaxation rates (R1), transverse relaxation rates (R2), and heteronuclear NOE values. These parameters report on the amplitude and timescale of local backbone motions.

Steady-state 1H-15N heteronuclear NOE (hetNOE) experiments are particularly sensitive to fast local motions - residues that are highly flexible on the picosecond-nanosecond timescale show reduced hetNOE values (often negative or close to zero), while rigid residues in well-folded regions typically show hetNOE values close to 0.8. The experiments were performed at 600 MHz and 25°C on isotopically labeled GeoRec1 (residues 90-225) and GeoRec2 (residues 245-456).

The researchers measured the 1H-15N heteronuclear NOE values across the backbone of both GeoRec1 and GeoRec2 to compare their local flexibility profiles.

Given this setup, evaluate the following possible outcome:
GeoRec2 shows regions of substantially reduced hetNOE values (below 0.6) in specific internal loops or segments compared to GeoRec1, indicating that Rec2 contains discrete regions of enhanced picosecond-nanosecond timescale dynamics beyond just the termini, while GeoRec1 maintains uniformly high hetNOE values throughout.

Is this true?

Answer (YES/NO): NO